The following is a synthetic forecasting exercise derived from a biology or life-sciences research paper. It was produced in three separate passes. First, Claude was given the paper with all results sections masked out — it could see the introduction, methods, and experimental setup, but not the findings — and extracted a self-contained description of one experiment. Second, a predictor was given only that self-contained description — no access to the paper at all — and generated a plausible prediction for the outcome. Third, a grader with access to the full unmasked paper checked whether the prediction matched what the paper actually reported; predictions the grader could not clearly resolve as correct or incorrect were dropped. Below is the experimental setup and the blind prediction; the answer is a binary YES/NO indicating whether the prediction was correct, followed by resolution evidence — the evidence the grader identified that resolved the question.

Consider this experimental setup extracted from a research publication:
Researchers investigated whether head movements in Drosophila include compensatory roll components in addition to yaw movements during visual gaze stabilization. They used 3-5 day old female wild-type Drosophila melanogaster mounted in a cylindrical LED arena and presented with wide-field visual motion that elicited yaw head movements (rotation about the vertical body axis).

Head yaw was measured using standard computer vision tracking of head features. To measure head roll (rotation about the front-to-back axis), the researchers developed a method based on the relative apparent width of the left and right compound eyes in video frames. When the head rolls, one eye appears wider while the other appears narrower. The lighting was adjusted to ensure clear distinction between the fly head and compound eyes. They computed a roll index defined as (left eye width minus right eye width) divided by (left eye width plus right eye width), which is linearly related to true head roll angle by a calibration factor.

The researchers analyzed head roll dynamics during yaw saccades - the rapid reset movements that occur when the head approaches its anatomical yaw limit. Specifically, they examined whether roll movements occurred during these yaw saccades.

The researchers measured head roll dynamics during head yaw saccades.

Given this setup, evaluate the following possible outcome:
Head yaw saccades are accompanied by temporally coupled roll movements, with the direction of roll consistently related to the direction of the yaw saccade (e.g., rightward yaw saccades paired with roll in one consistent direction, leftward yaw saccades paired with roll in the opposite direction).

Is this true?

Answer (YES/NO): YES